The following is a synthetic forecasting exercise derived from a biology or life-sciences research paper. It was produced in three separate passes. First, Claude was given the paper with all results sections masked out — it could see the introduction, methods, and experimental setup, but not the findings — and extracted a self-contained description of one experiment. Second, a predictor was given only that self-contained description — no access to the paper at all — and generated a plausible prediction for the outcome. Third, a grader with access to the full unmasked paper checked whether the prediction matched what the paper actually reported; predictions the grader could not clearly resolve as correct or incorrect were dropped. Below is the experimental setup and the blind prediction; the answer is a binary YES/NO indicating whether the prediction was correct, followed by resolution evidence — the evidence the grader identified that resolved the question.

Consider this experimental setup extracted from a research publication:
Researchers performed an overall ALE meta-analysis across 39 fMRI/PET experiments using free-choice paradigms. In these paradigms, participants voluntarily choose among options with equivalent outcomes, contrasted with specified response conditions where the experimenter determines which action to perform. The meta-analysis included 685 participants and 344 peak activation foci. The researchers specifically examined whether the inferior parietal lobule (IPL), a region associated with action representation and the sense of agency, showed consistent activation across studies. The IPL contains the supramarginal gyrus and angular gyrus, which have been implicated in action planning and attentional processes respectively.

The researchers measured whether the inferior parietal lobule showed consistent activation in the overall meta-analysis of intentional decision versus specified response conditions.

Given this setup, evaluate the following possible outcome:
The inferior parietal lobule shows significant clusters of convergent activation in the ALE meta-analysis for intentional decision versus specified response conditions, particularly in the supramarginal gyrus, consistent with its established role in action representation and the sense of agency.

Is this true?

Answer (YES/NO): YES